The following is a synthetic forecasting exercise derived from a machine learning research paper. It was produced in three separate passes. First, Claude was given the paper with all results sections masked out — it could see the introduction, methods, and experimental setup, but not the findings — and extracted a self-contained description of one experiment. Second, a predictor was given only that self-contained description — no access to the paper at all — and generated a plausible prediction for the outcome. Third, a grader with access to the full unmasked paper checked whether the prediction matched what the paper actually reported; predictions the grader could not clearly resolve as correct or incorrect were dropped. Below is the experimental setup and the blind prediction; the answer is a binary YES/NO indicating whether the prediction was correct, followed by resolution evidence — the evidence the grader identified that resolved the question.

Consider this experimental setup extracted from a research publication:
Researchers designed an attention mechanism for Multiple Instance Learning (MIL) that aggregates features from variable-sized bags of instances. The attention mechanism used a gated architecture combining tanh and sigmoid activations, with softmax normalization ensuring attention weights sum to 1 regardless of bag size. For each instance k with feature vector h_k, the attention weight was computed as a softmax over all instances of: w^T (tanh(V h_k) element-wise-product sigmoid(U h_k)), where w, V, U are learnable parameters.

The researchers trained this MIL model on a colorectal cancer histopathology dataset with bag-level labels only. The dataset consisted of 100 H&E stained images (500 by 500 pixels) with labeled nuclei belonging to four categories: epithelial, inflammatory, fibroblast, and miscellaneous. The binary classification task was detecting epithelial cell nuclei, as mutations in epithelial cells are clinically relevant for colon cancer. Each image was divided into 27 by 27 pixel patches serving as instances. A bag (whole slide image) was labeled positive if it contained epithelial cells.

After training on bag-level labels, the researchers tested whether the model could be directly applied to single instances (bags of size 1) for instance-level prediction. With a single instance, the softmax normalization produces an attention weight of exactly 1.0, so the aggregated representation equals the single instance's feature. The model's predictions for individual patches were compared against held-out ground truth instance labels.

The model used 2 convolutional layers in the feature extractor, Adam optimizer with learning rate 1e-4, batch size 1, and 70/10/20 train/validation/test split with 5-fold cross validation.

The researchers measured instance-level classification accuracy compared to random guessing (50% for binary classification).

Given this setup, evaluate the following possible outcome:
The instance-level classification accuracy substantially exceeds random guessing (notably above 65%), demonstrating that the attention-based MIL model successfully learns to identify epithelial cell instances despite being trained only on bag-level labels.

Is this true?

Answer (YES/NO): YES